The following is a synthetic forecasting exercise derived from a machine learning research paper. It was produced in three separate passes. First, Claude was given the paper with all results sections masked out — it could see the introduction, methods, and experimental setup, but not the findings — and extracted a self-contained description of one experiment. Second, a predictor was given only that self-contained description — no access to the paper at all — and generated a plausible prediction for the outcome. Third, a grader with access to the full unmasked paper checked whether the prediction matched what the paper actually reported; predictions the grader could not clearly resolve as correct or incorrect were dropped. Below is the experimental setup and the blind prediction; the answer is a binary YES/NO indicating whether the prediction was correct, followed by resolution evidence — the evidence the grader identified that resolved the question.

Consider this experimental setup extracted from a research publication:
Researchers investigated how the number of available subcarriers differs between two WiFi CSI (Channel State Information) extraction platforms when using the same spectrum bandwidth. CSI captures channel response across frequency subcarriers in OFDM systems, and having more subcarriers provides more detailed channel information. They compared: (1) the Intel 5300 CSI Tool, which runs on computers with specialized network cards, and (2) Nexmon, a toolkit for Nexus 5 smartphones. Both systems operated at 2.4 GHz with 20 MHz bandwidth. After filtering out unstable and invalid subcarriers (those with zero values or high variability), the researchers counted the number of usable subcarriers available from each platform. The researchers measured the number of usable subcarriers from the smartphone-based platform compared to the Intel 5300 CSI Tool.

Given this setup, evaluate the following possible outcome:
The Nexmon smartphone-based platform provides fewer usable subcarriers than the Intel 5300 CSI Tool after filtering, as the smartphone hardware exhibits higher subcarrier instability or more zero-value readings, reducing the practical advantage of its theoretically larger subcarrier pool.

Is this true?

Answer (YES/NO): NO